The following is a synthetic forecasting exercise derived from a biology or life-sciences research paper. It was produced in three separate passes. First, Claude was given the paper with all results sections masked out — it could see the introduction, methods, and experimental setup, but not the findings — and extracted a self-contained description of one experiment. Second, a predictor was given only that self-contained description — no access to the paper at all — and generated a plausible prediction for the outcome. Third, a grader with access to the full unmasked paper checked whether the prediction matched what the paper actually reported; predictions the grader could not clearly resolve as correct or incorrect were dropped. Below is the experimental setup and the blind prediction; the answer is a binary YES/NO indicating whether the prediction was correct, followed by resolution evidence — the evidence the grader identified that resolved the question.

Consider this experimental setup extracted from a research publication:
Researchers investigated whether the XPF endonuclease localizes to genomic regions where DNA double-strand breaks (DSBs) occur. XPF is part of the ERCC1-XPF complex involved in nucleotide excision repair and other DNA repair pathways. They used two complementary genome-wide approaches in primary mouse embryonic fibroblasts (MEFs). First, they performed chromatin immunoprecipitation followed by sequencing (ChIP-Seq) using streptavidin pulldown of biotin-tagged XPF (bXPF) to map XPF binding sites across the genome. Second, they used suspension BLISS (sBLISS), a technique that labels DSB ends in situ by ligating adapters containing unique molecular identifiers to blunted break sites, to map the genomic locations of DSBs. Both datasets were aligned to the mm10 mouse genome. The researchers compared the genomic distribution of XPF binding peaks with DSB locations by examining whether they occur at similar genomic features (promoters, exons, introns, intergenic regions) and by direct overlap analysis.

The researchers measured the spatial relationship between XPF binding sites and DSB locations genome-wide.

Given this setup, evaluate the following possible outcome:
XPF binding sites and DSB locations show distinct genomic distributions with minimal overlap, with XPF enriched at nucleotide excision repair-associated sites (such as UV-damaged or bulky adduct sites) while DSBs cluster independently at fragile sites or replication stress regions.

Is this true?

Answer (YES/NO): NO